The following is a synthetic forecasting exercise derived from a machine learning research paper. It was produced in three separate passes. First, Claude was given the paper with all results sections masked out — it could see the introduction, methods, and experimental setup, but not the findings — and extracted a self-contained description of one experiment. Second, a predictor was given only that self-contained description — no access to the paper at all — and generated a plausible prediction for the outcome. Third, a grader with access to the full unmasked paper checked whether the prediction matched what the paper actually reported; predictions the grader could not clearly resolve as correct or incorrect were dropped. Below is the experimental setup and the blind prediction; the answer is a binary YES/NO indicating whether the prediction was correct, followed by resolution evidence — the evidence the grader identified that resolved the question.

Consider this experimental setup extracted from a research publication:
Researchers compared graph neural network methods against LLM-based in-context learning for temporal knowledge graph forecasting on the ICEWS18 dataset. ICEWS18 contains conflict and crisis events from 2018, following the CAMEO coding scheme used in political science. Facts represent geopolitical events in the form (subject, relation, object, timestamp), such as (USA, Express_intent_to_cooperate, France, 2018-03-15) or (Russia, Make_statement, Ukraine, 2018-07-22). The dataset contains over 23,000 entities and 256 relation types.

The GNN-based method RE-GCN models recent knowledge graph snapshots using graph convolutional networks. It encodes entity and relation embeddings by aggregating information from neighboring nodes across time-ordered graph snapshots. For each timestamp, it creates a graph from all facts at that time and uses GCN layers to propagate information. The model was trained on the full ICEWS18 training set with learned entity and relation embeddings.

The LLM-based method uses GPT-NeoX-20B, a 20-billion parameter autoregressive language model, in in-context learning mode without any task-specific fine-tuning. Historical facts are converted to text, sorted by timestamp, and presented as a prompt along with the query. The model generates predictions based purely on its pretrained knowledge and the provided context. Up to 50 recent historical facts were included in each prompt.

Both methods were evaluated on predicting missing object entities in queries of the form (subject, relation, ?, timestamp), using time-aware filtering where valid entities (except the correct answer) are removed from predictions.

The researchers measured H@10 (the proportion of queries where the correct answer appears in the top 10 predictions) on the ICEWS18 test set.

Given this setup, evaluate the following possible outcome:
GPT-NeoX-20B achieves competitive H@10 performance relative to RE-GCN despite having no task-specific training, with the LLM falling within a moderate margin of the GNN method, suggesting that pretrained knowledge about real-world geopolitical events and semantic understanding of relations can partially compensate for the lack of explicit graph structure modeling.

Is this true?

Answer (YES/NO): YES